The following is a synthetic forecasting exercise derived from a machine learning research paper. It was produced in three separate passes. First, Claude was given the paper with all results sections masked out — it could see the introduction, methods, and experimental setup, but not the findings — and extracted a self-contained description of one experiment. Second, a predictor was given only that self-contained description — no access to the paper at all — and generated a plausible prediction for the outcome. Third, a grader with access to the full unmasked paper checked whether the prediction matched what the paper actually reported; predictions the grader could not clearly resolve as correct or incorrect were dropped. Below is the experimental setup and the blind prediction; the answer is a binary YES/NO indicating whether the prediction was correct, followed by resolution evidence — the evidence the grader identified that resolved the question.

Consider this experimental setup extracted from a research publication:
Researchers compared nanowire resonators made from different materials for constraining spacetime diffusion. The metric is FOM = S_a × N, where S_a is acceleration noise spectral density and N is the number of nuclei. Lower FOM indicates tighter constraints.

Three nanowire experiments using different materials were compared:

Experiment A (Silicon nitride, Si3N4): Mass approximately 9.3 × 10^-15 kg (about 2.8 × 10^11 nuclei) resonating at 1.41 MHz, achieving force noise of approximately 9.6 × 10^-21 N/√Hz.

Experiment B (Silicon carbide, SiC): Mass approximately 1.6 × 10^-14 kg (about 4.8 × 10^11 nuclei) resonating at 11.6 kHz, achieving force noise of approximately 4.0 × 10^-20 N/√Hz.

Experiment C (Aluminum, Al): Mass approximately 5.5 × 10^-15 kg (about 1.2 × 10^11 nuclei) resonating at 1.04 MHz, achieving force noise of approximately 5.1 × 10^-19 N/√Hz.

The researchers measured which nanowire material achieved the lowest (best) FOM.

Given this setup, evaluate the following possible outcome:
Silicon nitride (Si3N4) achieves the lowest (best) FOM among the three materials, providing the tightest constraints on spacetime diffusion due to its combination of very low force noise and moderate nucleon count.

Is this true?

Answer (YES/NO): YES